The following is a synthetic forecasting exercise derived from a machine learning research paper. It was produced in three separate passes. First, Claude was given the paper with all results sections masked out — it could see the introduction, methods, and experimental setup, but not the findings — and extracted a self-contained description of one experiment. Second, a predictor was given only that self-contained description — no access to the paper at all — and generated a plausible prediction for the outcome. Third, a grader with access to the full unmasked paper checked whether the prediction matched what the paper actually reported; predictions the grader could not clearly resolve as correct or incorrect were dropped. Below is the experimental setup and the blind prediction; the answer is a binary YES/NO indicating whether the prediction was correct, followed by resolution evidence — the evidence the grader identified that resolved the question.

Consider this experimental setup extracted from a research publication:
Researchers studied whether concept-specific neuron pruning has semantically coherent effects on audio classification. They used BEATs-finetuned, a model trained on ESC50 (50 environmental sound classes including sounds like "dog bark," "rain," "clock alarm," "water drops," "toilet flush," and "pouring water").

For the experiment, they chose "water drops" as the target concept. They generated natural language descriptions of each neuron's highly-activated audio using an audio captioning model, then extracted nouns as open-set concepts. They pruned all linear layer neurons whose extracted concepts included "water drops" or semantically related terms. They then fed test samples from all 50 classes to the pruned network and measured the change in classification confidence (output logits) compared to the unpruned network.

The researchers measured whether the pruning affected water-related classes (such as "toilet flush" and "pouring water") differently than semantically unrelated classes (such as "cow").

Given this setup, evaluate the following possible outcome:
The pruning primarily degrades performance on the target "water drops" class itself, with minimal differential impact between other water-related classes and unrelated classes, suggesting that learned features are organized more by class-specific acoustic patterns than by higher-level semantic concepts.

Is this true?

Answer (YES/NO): NO